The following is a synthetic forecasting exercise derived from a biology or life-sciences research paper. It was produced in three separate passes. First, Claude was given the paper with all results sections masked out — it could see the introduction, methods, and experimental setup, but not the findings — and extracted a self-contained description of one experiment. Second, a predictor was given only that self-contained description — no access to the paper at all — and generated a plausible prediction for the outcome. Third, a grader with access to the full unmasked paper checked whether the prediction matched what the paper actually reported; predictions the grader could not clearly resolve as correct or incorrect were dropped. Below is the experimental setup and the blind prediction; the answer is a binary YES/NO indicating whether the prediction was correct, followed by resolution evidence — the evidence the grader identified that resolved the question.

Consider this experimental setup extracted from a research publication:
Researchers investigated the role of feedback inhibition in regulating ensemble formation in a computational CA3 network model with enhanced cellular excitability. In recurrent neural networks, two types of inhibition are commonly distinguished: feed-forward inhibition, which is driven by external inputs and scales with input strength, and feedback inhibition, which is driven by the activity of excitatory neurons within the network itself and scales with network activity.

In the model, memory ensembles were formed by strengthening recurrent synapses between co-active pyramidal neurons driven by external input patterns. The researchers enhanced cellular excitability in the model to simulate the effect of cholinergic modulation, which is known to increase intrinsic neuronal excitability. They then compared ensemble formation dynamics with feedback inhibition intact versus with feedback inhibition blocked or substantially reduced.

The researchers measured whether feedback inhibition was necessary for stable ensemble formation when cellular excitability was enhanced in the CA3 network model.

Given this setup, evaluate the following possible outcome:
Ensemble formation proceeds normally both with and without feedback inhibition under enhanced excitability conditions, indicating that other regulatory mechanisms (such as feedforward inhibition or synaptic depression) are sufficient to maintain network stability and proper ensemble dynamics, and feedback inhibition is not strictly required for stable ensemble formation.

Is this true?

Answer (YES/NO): NO